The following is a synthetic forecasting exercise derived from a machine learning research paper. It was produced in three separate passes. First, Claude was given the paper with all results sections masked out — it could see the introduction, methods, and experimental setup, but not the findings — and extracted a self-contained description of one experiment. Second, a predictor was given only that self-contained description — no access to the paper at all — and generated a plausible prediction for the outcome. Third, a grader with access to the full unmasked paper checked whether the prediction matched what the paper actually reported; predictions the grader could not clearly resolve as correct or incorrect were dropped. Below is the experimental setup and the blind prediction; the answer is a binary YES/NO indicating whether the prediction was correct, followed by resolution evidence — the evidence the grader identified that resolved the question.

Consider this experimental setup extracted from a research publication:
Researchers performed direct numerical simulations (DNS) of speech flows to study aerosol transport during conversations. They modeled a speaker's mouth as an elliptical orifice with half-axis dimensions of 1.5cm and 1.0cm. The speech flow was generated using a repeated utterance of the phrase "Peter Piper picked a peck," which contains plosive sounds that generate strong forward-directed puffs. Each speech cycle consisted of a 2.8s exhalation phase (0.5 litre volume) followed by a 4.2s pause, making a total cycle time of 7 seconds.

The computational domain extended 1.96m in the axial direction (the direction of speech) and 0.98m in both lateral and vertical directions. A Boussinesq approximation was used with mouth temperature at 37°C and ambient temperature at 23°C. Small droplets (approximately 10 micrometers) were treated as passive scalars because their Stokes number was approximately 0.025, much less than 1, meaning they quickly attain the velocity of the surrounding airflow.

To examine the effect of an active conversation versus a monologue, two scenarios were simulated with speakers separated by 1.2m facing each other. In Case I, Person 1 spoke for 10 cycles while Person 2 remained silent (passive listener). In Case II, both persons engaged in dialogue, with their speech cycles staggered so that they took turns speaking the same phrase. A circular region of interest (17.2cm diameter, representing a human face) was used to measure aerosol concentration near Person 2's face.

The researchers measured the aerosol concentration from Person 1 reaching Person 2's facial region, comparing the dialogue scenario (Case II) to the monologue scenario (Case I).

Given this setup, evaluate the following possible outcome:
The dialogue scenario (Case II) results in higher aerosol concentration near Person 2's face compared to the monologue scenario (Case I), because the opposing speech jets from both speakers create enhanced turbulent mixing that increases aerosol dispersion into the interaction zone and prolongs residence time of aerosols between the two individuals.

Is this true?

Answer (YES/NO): NO